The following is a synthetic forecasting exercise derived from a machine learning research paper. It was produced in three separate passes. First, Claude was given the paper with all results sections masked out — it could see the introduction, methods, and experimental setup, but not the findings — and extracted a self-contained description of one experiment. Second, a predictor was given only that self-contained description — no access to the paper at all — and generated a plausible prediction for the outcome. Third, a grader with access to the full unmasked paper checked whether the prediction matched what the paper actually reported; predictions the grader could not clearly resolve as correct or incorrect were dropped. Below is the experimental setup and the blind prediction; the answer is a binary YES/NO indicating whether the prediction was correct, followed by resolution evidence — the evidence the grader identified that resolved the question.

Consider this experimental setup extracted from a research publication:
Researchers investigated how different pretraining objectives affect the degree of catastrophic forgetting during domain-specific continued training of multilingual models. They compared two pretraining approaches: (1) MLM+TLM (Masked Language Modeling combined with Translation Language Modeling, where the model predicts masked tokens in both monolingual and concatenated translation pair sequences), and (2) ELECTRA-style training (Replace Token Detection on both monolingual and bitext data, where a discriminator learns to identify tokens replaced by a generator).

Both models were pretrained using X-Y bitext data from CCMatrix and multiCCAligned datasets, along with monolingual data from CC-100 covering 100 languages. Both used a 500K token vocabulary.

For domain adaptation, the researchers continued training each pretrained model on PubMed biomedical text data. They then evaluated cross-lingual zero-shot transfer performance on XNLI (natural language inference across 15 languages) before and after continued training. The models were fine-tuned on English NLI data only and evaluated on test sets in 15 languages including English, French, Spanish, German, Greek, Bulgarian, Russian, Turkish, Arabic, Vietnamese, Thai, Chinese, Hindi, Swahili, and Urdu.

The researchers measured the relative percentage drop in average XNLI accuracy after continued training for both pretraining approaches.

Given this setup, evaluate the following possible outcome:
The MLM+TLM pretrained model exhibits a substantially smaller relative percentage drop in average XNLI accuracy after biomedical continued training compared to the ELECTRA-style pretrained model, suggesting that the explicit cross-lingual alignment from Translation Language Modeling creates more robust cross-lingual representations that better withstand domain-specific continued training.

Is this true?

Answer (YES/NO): NO